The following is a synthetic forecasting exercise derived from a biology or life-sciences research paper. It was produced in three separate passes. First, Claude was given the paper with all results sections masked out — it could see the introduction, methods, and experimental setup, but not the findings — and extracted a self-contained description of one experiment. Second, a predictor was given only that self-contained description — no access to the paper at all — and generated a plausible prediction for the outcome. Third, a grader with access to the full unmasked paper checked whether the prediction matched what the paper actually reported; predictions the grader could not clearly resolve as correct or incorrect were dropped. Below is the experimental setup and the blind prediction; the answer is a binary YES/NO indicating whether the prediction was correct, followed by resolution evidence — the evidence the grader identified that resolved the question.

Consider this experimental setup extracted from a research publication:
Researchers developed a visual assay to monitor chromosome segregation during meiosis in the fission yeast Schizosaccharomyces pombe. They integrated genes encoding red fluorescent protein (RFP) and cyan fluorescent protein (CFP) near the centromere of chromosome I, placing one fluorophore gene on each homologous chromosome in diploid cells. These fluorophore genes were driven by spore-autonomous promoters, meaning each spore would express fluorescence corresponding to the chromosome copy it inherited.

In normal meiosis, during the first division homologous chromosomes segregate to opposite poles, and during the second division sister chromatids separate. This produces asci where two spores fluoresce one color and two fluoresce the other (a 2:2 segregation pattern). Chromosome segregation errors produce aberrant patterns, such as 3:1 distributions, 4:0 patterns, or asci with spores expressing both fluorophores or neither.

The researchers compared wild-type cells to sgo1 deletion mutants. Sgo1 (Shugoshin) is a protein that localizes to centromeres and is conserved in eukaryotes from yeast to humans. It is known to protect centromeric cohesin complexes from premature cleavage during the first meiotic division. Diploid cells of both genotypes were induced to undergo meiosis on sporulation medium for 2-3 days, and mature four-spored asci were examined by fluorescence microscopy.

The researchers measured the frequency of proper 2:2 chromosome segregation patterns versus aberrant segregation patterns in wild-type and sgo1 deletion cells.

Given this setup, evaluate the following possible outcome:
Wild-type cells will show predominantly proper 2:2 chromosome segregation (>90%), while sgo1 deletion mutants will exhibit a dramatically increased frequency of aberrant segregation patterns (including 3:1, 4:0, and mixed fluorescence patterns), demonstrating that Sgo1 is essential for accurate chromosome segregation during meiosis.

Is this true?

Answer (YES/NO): NO